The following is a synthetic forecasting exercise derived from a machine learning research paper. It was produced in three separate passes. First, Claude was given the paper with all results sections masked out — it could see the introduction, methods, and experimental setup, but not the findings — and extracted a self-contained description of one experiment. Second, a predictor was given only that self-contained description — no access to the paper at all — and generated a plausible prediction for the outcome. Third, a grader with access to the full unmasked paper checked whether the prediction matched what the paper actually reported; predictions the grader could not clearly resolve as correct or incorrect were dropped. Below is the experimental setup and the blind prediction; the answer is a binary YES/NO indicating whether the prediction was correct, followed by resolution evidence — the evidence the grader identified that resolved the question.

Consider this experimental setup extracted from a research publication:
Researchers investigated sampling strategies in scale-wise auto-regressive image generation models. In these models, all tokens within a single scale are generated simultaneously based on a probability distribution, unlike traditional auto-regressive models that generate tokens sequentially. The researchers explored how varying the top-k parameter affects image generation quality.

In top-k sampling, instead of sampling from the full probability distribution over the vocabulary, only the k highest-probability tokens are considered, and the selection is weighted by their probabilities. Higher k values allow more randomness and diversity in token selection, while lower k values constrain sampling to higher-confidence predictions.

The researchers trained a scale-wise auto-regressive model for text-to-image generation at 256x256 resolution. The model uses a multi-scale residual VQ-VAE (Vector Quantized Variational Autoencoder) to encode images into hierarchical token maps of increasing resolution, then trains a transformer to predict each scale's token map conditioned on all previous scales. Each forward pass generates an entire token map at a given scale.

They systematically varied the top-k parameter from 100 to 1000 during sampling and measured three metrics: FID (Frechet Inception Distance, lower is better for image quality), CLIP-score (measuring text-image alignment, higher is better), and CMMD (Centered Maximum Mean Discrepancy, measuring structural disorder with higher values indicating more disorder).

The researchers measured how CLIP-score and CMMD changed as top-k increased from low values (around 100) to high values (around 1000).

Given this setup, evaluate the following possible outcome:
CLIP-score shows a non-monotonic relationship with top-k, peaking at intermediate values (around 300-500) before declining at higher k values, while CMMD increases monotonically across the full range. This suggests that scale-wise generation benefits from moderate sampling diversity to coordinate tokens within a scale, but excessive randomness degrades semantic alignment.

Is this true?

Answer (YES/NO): NO